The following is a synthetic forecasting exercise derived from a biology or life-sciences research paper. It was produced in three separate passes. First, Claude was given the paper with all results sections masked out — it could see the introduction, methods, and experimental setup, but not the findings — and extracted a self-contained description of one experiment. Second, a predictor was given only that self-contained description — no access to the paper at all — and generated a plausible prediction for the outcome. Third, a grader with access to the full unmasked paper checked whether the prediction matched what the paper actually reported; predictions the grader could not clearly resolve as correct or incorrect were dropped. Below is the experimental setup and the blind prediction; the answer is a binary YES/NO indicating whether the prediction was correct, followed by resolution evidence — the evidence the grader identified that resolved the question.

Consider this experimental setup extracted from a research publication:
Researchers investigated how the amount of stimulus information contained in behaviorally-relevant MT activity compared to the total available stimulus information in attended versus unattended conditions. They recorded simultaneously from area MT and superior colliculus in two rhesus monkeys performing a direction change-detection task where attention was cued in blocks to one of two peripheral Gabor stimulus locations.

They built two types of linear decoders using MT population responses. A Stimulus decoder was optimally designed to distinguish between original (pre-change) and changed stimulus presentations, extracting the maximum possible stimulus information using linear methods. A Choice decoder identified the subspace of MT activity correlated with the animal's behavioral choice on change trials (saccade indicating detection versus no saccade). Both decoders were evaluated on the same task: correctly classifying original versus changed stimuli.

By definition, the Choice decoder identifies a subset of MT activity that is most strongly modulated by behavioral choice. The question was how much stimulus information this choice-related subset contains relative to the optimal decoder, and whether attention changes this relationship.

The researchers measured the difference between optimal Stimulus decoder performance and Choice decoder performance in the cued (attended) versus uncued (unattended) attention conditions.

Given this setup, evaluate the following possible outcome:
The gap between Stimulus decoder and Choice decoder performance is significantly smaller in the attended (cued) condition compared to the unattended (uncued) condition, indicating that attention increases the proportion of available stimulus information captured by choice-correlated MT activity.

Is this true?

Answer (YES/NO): YES